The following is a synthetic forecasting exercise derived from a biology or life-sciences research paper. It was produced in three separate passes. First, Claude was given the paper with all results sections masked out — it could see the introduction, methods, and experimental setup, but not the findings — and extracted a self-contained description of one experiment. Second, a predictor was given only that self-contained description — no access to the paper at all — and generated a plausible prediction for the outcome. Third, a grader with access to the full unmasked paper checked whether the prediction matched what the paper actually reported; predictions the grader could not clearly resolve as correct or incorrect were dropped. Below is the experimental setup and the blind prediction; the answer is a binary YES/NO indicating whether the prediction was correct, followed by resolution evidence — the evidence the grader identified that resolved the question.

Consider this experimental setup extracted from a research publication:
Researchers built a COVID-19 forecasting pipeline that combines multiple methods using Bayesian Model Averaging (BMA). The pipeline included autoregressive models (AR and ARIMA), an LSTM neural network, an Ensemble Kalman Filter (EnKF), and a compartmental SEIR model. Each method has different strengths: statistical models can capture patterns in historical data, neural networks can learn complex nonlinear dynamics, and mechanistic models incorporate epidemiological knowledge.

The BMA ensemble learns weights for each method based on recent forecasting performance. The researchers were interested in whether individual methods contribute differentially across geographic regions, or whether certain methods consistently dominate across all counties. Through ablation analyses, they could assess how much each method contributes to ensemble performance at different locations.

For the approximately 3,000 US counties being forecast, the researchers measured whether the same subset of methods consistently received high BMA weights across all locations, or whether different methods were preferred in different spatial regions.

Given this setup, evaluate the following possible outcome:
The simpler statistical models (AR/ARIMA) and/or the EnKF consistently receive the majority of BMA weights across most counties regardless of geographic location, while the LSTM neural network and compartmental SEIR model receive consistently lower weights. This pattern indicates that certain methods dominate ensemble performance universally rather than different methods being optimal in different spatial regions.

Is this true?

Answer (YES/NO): NO